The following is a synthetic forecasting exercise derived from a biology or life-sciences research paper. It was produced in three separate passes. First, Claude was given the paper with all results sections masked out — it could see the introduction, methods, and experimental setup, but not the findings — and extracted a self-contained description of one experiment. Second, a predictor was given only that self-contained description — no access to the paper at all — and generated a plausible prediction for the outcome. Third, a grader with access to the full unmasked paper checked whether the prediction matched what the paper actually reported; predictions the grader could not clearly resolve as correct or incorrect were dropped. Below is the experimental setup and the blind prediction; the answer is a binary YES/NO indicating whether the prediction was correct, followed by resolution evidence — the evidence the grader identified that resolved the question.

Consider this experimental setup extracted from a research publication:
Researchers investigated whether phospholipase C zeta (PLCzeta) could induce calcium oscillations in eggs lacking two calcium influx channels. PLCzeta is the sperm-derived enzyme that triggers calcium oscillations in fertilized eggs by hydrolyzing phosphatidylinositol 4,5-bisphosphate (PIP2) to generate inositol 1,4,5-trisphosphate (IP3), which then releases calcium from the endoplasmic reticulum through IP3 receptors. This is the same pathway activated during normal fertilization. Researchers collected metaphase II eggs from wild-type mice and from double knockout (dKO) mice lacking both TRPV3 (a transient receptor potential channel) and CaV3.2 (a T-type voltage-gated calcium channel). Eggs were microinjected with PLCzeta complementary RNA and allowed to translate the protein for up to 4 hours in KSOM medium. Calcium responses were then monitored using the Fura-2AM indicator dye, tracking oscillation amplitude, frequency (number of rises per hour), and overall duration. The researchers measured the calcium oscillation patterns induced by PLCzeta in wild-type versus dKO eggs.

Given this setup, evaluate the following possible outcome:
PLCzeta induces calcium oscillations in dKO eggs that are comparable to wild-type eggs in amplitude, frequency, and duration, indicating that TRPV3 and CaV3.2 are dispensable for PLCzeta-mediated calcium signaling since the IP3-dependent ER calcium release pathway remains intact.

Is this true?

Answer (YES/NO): NO